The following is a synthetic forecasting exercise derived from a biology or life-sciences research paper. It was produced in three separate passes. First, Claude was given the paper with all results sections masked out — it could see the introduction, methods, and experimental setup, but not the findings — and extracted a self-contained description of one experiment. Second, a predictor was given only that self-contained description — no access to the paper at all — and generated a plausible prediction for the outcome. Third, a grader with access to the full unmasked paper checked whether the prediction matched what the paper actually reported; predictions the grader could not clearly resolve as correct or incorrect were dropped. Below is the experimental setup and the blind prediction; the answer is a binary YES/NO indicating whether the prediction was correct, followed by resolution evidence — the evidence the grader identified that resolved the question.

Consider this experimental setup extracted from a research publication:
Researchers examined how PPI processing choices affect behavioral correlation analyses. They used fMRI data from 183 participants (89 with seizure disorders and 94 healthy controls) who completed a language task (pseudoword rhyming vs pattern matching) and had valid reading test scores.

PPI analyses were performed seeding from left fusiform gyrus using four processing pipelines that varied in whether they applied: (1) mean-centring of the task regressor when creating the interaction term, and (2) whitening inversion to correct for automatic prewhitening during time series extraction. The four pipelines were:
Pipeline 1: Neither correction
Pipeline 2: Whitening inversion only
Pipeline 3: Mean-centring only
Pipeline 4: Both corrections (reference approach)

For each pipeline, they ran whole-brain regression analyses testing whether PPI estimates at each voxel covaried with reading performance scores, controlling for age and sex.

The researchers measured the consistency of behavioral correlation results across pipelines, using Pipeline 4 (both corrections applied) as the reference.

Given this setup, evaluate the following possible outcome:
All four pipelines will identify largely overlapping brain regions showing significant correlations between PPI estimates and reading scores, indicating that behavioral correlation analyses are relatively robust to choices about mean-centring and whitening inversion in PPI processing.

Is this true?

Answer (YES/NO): NO